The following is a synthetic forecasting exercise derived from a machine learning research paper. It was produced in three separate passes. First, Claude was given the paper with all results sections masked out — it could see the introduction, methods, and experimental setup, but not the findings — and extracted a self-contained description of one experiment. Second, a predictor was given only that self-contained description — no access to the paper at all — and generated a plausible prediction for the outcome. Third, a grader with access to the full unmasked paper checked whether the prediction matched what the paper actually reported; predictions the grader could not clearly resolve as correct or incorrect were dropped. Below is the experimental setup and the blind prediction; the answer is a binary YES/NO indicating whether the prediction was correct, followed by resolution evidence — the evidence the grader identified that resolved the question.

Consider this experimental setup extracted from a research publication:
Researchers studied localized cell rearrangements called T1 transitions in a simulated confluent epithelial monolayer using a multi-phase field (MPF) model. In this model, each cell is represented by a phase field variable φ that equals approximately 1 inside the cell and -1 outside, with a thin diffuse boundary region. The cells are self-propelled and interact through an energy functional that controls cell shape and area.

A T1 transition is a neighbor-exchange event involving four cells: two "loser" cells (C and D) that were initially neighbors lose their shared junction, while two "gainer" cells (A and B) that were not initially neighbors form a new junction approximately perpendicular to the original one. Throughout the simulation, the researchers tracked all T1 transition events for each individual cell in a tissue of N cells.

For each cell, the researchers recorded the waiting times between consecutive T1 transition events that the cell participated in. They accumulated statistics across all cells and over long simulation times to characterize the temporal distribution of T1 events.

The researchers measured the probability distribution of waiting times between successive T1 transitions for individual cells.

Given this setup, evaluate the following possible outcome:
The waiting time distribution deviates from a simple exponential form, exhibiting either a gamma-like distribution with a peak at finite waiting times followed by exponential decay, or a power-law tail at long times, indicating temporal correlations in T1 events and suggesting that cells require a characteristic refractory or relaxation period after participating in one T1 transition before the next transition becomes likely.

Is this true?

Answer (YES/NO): NO